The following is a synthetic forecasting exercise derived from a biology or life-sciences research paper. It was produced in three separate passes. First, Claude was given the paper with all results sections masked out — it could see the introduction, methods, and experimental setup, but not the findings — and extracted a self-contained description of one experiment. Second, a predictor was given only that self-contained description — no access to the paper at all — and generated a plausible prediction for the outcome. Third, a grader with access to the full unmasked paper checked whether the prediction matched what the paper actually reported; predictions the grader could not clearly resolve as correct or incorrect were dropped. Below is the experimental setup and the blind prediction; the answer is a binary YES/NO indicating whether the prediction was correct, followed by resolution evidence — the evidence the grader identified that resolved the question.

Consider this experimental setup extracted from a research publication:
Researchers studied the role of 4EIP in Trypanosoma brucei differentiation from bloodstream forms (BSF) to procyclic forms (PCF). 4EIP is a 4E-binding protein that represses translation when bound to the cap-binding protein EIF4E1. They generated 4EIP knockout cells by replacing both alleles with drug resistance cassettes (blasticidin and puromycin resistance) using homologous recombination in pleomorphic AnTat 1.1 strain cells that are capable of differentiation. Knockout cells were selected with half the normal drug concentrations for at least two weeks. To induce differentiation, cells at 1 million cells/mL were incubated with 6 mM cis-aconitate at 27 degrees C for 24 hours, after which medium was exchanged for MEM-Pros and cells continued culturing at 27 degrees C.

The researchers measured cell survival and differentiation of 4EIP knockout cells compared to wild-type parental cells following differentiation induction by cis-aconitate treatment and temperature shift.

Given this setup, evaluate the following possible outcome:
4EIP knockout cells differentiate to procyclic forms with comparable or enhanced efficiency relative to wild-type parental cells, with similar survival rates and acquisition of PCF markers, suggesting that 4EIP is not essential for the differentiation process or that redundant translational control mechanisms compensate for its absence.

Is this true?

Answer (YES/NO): NO